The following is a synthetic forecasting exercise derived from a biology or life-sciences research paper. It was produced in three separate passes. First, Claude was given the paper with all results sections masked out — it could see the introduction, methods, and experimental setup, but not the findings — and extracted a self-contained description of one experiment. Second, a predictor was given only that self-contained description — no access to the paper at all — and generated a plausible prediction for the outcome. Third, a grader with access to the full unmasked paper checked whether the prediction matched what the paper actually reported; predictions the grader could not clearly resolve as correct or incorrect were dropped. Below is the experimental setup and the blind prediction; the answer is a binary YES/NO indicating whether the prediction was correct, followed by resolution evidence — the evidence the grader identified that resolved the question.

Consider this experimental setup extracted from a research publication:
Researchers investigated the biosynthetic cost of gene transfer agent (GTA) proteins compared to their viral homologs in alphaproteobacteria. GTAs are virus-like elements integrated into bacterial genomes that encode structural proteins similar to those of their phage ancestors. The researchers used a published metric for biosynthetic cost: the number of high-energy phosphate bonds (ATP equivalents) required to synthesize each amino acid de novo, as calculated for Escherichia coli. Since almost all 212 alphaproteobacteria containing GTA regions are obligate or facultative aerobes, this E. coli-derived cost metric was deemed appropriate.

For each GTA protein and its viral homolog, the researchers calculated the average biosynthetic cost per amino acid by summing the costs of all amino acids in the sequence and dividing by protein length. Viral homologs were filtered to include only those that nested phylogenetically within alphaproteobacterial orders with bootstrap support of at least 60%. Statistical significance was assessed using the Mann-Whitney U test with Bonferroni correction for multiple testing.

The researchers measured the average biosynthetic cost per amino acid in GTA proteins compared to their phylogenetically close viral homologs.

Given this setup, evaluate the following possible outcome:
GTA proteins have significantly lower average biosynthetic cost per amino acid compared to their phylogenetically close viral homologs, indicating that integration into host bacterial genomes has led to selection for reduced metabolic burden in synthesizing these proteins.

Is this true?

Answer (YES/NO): YES